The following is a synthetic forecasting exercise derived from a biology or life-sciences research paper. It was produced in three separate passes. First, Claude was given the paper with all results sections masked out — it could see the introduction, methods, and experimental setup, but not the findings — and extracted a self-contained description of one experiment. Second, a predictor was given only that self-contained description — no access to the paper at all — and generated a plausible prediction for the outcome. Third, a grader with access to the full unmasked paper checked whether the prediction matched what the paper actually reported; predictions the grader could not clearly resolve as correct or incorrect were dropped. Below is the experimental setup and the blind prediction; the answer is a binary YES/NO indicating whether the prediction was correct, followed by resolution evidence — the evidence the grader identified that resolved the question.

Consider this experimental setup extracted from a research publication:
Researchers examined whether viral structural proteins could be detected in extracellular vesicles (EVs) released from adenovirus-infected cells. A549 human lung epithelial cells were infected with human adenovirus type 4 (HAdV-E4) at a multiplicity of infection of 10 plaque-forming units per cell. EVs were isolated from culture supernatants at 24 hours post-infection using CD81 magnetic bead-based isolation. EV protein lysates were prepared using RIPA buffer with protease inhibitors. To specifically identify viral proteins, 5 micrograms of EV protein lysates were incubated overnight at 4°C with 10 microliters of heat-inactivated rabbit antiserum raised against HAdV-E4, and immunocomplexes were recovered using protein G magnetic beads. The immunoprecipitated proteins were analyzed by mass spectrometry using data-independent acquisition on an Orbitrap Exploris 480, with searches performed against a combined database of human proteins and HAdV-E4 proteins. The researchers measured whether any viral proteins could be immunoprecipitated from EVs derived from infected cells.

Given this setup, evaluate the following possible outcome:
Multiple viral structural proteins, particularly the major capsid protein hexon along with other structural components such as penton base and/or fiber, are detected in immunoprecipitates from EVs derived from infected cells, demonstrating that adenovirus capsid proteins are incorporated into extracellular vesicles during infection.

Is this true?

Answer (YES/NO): YES